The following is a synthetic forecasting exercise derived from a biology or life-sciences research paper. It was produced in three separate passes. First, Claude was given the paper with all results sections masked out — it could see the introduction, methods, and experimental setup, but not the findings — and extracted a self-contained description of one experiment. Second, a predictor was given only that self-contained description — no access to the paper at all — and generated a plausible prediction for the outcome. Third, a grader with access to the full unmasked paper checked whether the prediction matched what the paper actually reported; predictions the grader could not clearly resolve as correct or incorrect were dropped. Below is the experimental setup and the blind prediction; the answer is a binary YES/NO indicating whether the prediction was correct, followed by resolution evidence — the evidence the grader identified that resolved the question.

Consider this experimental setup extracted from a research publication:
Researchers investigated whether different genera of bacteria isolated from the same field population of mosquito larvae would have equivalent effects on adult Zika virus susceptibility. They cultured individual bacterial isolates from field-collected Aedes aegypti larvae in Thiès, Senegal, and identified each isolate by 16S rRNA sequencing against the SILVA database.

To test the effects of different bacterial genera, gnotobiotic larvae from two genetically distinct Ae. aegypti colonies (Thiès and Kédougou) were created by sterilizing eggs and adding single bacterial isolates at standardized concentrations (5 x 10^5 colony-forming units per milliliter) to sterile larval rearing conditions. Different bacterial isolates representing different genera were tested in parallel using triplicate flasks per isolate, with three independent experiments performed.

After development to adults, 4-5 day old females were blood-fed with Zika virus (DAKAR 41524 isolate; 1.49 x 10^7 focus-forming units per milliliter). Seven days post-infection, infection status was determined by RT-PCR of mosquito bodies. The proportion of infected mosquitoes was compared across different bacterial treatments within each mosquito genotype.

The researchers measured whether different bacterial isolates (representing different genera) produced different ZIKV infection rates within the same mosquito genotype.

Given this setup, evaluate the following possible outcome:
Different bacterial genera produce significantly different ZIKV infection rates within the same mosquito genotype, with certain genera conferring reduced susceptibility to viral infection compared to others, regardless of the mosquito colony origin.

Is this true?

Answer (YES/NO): NO